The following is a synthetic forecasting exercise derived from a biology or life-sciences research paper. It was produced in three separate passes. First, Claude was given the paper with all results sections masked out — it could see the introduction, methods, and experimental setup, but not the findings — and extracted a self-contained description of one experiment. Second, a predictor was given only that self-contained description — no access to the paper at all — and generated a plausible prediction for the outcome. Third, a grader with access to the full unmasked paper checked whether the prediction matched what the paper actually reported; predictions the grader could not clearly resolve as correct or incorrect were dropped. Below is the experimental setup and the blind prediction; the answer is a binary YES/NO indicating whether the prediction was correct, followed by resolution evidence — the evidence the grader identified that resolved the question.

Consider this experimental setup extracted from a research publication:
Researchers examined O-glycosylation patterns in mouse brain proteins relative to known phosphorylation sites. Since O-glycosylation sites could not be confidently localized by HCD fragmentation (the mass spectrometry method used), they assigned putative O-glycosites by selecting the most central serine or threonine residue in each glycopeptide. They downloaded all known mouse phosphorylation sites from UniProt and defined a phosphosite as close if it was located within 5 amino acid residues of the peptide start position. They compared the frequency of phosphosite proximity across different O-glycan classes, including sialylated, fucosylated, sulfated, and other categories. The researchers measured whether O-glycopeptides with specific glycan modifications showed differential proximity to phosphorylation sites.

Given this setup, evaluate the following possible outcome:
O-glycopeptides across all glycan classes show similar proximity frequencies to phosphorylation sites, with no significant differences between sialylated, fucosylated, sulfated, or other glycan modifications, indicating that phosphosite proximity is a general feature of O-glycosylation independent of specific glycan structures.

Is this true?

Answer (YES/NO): YES